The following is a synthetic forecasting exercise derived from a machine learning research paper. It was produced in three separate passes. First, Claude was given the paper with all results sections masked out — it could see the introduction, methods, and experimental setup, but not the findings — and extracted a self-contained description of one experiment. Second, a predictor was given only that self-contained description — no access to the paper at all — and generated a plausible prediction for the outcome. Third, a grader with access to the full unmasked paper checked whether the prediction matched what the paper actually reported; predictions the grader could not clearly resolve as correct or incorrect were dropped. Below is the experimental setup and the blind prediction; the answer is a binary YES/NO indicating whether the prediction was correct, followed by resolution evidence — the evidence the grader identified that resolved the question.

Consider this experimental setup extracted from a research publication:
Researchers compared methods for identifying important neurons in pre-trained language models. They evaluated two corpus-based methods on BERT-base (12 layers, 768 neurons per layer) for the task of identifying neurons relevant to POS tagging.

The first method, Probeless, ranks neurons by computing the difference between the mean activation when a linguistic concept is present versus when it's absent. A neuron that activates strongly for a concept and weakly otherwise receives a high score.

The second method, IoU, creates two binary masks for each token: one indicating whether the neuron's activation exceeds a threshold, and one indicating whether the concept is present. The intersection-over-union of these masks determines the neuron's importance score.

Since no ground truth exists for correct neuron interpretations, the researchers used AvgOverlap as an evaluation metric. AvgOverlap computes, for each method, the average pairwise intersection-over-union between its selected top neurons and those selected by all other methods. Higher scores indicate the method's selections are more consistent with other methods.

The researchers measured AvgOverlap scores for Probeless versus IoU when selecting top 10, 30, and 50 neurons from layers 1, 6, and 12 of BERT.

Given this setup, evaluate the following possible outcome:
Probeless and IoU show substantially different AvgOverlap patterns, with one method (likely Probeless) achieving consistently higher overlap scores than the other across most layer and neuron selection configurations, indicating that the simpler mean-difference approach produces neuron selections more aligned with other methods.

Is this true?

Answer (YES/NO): YES